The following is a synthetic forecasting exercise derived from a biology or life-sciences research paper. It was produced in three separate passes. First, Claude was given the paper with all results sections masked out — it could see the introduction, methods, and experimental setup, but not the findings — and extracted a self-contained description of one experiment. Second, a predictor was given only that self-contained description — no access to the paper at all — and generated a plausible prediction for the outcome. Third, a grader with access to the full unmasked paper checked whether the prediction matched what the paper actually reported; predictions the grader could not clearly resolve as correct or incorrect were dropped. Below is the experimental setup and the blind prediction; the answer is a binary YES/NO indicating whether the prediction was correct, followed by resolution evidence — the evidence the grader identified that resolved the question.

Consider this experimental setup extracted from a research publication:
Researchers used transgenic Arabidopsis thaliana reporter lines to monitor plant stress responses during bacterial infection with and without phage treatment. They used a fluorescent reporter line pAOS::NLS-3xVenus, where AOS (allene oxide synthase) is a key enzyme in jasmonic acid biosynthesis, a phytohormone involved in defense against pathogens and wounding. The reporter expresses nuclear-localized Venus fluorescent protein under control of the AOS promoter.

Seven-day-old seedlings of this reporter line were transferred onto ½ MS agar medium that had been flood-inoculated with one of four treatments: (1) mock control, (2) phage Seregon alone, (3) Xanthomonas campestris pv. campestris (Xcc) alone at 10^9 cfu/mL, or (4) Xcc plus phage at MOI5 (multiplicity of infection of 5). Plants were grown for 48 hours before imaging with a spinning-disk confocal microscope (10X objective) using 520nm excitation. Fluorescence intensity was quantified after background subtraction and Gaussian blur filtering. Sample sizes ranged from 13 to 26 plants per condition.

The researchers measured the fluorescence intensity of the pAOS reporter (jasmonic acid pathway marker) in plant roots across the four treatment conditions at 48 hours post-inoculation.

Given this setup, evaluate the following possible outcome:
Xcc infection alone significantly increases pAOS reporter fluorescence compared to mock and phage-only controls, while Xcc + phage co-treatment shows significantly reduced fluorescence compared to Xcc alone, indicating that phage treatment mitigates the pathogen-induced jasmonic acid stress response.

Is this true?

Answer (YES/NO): YES